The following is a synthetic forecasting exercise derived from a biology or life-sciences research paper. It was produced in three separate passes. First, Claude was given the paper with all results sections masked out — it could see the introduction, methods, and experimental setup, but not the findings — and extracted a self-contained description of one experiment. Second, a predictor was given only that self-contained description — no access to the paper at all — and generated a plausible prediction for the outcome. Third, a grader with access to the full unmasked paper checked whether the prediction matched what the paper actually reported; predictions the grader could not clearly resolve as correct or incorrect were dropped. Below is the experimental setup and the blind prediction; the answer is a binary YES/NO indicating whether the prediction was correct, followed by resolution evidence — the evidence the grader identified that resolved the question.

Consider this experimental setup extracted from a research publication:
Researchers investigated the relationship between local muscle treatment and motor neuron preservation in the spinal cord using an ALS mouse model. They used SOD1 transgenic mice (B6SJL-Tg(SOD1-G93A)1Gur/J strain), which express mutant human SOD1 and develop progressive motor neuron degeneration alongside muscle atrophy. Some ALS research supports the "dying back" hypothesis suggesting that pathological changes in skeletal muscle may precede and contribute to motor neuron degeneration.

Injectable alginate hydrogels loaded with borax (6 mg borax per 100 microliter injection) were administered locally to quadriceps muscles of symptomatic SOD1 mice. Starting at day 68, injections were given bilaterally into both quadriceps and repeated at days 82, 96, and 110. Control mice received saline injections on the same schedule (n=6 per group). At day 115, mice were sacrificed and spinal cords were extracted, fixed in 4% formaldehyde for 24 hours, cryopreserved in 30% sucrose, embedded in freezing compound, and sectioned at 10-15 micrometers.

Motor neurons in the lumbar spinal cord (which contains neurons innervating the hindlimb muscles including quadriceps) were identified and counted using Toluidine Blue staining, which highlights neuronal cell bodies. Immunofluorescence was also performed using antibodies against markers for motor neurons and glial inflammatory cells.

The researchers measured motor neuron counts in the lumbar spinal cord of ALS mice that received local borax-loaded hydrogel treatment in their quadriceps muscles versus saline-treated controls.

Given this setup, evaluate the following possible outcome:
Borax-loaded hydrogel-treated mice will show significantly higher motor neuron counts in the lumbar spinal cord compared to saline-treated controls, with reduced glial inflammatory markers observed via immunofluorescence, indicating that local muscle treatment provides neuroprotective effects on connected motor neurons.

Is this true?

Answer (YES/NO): YES